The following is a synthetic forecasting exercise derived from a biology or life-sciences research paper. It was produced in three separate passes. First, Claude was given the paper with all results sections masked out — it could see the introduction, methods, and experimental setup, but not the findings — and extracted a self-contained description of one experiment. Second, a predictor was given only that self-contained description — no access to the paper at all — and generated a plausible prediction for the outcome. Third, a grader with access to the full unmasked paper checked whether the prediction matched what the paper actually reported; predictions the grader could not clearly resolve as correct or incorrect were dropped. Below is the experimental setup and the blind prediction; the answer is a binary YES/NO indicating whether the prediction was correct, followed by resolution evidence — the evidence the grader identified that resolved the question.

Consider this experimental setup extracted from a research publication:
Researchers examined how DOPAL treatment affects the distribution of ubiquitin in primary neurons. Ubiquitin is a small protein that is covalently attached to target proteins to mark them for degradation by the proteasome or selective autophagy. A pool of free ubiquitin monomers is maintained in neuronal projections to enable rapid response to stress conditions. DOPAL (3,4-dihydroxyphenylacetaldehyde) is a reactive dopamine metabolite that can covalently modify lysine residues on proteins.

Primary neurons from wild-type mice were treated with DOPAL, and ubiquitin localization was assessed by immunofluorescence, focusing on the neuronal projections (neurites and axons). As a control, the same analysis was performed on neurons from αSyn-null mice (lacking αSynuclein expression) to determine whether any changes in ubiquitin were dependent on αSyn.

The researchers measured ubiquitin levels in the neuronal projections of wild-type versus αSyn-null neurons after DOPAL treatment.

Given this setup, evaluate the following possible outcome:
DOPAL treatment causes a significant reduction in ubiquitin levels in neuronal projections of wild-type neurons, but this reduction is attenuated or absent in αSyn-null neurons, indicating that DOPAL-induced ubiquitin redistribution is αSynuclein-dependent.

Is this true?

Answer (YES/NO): NO